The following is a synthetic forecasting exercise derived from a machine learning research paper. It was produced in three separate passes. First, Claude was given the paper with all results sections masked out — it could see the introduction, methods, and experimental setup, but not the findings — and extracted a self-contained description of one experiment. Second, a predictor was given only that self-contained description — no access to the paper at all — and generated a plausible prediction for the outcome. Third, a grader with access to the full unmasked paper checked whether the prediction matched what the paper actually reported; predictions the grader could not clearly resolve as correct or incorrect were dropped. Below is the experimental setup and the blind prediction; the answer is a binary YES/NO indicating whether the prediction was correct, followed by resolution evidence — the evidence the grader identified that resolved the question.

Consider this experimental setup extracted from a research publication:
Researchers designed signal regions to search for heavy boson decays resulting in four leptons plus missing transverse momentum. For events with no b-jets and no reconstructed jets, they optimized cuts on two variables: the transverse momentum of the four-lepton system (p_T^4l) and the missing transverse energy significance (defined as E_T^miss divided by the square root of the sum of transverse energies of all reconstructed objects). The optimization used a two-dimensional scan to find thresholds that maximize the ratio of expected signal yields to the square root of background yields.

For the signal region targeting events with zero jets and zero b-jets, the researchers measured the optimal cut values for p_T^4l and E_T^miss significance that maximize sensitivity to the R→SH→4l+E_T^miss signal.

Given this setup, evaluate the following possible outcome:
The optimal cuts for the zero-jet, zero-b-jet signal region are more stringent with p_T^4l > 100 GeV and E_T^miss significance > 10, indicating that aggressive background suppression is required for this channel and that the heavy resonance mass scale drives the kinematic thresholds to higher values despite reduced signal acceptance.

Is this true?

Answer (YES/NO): NO